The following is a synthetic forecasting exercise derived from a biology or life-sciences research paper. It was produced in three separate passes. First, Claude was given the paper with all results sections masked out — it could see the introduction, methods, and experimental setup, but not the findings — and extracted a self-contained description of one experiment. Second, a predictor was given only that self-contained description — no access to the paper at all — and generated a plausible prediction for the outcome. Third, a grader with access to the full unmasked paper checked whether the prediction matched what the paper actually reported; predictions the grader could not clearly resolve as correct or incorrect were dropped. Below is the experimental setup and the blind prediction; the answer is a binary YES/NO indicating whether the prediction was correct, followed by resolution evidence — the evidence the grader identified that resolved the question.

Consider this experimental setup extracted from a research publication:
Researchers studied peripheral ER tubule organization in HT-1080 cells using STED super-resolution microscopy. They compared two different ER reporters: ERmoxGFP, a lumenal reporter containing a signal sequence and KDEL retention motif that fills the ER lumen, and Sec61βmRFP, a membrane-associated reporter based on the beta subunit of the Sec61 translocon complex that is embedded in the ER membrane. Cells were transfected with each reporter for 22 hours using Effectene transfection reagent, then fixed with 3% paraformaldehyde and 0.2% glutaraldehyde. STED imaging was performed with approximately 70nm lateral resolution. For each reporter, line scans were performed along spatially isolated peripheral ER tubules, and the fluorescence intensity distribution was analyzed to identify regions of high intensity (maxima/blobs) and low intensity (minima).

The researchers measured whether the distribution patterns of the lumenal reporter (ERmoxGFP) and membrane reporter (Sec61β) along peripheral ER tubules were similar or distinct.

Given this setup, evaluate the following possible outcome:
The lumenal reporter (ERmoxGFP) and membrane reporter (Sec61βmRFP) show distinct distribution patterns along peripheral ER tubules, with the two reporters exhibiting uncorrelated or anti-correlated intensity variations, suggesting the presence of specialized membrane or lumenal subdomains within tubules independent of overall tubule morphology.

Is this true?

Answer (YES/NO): YES